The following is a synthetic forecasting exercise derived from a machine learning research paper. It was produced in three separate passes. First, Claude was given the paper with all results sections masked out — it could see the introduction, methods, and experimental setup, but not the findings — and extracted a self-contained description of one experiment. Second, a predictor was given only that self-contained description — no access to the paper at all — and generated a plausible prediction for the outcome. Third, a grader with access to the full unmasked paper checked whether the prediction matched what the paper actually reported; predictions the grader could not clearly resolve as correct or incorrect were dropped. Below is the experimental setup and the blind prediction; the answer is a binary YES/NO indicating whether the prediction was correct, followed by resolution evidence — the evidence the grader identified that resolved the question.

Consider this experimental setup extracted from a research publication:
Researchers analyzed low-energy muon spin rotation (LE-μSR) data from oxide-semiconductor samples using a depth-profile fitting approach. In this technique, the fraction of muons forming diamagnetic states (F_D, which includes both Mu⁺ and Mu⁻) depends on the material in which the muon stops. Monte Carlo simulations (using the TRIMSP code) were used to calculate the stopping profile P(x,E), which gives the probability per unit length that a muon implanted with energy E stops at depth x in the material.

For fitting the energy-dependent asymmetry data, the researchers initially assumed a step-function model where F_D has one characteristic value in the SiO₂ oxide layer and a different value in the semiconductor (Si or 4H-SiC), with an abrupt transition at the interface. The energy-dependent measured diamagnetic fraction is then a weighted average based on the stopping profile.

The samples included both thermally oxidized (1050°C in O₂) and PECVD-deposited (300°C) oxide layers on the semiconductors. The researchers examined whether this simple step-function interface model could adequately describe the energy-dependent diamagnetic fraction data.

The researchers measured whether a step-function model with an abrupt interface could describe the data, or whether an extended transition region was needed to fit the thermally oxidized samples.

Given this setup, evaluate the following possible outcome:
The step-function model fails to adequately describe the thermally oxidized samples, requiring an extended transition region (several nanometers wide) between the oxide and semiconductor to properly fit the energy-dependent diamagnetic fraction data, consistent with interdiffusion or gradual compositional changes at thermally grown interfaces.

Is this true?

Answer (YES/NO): YES